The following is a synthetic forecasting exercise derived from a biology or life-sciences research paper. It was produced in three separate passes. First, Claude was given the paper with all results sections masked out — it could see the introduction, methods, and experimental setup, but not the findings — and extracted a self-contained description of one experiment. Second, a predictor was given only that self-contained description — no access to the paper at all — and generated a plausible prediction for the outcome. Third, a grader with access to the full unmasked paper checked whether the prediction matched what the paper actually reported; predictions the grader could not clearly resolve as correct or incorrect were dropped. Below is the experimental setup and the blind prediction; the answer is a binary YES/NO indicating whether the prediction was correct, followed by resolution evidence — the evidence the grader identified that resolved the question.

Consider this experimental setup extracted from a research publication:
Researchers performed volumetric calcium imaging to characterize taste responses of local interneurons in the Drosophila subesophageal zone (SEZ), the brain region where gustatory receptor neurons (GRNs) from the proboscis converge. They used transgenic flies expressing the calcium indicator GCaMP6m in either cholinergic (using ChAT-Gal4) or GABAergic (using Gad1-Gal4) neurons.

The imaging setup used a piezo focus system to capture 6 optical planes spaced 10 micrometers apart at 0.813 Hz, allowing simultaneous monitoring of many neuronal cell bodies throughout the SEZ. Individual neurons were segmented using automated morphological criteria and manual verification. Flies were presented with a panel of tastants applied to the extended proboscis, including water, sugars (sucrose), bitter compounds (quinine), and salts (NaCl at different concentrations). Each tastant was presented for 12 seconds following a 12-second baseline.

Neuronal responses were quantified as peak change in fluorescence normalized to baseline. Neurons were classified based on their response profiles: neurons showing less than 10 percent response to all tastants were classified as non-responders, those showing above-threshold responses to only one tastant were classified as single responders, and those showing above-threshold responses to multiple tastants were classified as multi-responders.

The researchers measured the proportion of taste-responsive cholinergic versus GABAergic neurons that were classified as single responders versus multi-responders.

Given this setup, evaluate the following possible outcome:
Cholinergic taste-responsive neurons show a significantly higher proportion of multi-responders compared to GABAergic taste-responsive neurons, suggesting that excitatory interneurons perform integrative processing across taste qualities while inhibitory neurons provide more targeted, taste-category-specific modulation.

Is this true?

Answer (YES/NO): NO